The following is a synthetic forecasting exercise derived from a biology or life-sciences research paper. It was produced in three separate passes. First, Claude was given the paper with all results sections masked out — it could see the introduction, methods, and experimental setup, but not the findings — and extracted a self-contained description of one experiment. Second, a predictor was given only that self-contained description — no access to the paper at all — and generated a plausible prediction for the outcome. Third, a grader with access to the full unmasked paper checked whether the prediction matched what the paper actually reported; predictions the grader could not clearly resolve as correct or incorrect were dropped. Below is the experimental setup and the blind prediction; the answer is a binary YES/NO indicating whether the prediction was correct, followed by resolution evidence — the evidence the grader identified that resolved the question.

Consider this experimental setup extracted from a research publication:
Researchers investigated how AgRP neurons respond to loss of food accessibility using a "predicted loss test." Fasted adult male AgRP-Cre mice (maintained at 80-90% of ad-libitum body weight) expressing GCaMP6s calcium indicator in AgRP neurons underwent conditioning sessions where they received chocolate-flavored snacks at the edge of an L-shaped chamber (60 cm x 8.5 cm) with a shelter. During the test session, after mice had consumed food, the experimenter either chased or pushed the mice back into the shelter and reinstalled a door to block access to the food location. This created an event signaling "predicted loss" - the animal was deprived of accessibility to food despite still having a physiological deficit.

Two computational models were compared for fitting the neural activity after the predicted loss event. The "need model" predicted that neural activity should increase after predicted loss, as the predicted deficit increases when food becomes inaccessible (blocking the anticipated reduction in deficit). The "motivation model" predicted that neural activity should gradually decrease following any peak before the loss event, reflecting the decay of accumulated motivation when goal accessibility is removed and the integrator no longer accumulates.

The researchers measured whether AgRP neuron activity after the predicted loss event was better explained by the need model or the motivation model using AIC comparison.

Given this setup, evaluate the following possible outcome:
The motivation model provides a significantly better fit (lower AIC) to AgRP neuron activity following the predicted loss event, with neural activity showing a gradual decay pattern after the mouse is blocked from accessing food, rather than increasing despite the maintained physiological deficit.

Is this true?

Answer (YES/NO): NO